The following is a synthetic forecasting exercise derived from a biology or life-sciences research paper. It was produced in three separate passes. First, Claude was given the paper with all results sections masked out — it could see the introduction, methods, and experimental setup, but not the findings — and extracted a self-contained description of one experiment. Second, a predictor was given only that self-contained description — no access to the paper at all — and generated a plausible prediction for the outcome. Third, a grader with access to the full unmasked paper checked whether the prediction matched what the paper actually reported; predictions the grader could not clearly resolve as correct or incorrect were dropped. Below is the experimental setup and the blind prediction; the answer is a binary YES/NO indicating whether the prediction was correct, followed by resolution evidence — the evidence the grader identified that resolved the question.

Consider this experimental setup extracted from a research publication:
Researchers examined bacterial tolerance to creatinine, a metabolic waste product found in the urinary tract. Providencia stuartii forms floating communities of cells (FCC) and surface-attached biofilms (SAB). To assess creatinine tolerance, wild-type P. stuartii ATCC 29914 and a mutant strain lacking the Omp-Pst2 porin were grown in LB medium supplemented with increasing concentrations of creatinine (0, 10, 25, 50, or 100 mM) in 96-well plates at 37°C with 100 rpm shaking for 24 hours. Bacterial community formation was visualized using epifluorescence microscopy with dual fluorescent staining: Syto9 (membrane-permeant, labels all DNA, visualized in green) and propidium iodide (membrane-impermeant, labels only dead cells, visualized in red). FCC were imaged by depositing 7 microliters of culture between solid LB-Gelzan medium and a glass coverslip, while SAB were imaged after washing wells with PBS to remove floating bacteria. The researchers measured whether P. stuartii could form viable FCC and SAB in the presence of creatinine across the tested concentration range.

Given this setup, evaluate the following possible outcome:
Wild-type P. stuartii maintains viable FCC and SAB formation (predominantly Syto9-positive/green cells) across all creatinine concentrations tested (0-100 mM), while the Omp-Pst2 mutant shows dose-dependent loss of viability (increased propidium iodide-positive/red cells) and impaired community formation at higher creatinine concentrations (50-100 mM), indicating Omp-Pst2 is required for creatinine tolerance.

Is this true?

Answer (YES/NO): NO